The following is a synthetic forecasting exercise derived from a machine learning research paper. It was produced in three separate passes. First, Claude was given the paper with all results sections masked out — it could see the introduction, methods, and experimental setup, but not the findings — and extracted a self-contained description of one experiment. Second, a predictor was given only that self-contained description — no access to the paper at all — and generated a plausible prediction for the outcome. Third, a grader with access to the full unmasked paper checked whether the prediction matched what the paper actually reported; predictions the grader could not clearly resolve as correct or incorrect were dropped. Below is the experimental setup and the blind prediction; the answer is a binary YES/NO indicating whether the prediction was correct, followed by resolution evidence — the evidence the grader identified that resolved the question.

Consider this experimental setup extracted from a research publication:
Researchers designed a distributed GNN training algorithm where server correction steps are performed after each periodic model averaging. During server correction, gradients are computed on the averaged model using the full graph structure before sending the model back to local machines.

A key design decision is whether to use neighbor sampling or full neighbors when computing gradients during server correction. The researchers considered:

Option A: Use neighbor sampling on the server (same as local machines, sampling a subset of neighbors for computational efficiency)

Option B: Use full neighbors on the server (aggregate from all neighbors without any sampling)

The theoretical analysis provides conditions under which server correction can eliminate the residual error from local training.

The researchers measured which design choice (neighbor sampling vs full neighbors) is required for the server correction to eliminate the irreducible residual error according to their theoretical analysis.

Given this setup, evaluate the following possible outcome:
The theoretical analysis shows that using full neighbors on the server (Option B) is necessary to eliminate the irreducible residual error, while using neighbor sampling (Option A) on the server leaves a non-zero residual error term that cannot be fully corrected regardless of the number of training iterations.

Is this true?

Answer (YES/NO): YES